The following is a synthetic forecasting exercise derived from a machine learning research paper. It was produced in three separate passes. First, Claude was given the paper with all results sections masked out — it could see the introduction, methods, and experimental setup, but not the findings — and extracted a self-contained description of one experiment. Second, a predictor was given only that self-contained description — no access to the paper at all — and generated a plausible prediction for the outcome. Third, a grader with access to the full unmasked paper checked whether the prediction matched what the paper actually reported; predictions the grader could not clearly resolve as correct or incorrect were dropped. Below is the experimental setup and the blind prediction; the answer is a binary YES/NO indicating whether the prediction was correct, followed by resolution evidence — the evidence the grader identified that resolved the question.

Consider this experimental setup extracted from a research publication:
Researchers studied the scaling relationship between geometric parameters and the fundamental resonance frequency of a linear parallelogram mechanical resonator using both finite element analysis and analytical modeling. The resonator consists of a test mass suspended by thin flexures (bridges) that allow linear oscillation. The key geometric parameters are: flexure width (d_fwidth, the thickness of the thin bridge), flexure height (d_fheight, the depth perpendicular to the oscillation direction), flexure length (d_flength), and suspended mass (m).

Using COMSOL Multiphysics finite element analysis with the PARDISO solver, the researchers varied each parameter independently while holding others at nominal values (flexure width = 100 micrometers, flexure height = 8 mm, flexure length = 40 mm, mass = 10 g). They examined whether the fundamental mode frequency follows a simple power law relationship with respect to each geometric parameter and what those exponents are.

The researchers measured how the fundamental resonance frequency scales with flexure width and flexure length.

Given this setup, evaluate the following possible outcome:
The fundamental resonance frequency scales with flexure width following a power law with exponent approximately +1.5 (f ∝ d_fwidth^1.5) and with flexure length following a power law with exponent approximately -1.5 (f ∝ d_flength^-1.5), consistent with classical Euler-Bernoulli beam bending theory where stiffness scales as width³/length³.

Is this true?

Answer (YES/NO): YES